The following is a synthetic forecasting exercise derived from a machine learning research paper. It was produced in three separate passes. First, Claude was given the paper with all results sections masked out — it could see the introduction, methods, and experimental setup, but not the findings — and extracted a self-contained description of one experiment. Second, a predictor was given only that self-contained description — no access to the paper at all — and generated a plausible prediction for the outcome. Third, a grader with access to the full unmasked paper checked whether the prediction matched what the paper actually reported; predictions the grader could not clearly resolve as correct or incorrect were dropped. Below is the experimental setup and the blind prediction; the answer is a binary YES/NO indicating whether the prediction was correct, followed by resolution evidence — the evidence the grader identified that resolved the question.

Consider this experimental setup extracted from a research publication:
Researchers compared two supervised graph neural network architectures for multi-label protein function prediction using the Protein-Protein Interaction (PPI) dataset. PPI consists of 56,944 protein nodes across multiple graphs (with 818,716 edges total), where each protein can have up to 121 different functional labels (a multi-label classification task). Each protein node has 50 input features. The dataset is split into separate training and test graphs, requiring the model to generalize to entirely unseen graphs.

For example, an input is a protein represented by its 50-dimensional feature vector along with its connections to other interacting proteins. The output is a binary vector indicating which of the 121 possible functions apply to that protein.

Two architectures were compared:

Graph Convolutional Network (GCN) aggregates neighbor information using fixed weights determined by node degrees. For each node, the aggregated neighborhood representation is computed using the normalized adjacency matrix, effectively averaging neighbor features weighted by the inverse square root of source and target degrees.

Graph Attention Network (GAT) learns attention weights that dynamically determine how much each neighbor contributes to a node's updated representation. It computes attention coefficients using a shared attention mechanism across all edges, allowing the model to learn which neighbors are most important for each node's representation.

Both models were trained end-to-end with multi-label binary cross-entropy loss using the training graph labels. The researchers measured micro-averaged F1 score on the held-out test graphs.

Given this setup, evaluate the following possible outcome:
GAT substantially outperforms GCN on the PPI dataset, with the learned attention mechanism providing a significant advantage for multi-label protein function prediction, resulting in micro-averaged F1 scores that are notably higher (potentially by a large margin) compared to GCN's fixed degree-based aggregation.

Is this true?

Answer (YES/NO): YES